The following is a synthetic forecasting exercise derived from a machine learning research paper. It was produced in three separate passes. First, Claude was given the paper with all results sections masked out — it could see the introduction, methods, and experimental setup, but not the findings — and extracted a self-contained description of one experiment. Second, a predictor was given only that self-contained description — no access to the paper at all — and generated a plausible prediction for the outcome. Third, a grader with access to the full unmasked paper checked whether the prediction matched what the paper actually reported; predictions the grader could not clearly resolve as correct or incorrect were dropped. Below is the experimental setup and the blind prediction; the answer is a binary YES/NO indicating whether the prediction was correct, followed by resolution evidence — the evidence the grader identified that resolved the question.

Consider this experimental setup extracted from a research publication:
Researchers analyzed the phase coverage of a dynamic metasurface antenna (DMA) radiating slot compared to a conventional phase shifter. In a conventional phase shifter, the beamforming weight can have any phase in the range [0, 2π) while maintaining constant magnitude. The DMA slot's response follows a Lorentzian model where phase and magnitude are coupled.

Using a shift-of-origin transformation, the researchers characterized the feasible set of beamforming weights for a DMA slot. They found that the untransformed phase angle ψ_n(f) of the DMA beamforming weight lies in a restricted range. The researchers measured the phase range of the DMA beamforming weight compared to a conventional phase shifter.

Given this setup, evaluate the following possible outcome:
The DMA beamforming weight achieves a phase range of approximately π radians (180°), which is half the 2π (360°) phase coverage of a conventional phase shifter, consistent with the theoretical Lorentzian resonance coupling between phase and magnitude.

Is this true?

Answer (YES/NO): YES